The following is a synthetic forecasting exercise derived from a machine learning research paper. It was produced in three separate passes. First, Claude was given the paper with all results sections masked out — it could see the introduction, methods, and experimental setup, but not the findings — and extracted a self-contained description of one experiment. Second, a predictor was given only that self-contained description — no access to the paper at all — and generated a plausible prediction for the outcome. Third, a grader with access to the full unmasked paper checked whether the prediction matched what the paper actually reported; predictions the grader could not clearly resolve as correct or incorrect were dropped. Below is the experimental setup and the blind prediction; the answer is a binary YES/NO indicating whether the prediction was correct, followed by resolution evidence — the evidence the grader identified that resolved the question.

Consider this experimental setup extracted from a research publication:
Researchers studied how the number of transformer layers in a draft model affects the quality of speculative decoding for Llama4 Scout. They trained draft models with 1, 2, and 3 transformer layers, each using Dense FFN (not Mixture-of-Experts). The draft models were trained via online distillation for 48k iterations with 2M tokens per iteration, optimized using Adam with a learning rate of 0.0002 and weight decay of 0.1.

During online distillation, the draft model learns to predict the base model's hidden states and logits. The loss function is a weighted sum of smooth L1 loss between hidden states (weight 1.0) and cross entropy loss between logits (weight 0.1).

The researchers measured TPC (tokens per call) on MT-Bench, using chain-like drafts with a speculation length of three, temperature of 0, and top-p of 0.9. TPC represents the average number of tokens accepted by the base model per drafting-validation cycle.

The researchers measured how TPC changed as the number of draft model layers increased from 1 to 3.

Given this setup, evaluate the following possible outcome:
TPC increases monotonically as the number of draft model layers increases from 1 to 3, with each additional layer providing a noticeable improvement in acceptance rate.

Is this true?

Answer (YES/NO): NO